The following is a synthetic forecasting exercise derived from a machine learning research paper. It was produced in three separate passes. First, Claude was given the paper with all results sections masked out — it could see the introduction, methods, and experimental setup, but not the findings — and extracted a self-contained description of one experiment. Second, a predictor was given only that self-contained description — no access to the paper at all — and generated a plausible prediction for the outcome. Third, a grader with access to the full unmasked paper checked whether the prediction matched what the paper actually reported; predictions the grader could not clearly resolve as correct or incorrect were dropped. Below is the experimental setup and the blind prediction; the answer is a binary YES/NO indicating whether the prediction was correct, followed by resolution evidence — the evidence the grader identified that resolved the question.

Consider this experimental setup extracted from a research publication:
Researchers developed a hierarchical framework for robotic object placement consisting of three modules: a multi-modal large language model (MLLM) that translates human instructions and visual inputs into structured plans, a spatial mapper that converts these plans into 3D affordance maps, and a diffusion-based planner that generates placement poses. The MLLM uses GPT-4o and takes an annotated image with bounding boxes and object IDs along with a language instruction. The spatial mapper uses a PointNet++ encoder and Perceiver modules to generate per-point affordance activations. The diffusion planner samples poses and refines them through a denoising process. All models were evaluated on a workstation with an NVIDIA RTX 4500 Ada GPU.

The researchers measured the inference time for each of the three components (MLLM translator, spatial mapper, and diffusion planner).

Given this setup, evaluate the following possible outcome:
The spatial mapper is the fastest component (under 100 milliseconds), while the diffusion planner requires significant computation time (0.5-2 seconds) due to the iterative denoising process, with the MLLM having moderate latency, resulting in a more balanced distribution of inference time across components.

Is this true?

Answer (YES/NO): NO